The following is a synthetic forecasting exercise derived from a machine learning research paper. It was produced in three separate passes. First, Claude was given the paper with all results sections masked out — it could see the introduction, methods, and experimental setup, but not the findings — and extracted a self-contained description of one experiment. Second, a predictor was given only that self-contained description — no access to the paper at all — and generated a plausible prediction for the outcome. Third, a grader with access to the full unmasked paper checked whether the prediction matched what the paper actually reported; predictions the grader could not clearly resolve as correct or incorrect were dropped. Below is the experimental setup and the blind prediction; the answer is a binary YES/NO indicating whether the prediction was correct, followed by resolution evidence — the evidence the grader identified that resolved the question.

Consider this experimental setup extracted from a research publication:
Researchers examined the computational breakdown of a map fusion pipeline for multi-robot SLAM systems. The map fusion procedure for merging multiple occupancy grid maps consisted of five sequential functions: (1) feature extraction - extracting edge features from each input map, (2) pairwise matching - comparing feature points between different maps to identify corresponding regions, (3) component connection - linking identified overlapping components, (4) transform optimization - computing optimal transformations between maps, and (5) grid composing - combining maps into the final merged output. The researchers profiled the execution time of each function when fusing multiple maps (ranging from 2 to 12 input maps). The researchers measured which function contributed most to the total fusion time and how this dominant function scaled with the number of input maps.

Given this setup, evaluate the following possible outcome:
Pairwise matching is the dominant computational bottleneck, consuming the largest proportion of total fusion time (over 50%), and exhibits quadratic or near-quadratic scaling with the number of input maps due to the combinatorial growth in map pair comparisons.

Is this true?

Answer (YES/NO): YES